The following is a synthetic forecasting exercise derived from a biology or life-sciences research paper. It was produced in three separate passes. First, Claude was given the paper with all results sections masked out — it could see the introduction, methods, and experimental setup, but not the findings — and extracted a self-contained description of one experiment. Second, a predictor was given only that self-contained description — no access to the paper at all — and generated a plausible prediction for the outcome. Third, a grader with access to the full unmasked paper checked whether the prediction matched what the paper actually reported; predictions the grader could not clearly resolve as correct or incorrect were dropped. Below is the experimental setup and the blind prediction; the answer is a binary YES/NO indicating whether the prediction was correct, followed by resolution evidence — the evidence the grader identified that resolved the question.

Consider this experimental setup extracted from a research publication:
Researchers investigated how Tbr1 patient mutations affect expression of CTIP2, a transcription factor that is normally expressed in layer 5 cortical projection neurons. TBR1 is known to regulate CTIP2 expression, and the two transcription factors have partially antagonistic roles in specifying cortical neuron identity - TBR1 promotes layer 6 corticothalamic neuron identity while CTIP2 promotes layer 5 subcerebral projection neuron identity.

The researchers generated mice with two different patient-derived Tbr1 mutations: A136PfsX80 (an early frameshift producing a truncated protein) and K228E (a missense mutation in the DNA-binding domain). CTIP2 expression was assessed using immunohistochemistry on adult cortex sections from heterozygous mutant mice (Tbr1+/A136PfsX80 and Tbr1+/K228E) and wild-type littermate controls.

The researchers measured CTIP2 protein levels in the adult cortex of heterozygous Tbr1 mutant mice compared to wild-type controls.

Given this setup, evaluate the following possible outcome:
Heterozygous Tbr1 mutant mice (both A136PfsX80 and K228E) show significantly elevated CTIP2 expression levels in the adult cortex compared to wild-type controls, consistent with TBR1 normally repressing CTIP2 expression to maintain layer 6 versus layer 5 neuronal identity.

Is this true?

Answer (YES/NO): NO